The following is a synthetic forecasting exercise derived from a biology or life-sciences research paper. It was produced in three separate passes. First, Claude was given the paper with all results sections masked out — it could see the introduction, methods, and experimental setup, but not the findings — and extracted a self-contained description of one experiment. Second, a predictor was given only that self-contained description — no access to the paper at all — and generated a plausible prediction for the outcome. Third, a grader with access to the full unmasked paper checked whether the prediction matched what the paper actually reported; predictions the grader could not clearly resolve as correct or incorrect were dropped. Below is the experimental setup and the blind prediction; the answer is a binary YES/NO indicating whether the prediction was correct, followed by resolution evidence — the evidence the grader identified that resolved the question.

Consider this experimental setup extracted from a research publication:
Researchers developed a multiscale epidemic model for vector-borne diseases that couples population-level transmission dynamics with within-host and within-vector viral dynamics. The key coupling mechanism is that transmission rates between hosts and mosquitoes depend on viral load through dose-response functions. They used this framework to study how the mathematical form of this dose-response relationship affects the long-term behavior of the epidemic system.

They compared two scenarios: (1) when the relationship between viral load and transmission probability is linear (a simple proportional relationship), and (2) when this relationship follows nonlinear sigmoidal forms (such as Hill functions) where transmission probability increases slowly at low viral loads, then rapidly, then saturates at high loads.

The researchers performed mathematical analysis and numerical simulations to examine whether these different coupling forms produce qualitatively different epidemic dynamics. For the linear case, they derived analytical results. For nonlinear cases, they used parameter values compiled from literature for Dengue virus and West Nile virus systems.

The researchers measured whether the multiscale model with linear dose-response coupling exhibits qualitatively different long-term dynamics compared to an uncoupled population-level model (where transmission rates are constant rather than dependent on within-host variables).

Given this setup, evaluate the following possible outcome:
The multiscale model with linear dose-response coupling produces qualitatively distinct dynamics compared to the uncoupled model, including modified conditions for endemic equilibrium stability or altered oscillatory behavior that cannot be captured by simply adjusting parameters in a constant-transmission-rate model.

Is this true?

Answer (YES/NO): NO